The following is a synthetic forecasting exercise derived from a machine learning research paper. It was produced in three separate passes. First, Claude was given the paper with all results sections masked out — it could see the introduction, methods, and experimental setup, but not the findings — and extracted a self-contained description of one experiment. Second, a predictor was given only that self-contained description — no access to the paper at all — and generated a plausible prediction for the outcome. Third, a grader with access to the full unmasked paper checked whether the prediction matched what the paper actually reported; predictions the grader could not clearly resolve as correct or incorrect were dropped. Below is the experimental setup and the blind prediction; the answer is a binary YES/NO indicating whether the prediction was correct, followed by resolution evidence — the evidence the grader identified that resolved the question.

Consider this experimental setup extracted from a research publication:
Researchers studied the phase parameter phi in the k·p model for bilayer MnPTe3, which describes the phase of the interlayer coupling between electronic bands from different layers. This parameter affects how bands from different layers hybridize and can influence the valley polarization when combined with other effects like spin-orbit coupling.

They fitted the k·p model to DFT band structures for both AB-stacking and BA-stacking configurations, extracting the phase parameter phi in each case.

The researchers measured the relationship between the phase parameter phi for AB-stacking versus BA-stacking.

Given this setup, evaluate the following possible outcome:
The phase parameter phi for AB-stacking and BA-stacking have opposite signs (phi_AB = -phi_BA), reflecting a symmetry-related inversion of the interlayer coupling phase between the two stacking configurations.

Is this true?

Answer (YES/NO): YES